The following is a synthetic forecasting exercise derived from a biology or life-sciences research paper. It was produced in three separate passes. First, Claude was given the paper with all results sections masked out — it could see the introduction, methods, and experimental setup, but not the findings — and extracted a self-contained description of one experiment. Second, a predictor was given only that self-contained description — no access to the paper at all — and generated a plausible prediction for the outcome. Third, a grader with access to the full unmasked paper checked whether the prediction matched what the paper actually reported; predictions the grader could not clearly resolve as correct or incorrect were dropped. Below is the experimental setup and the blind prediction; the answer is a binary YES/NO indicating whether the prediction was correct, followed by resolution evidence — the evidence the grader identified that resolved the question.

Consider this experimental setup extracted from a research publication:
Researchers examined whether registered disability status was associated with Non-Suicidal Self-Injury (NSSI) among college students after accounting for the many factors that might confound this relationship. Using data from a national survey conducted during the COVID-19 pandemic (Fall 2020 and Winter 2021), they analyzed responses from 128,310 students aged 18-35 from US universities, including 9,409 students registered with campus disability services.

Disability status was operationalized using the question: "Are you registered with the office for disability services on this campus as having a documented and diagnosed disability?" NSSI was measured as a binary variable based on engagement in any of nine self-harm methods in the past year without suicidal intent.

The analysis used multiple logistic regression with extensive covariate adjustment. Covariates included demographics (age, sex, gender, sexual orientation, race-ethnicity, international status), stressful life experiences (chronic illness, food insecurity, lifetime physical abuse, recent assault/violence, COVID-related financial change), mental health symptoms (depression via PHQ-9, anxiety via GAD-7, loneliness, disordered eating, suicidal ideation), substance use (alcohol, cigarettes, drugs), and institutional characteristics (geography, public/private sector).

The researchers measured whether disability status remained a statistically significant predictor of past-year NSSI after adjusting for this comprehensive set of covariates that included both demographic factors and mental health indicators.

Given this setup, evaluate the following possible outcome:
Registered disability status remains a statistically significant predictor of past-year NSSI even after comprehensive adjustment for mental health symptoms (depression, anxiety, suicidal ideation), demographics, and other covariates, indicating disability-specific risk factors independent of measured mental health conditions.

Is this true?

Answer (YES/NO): YES